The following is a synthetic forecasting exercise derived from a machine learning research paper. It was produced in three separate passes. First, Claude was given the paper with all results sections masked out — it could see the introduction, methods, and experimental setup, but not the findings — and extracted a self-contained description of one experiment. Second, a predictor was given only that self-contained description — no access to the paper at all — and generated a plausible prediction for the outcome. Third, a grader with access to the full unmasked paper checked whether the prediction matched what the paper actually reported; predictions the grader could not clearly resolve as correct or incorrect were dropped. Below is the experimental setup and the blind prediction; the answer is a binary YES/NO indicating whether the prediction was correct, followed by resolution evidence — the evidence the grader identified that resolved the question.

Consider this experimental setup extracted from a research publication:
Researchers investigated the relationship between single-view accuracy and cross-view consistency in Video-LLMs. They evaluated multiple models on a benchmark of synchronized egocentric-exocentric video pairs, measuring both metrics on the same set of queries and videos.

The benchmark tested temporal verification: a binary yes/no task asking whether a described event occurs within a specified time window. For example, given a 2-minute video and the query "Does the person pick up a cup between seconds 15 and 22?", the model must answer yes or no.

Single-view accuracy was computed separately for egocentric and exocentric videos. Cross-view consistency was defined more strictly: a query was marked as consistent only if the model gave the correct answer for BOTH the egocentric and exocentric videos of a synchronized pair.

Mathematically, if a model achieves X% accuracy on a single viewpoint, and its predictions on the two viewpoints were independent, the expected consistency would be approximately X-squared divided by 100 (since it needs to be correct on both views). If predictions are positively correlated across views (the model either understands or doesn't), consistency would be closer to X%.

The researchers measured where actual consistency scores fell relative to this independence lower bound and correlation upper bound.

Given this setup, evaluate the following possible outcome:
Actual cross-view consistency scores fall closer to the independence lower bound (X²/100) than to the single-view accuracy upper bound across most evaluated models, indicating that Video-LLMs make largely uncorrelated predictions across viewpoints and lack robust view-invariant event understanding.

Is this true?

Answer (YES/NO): YES